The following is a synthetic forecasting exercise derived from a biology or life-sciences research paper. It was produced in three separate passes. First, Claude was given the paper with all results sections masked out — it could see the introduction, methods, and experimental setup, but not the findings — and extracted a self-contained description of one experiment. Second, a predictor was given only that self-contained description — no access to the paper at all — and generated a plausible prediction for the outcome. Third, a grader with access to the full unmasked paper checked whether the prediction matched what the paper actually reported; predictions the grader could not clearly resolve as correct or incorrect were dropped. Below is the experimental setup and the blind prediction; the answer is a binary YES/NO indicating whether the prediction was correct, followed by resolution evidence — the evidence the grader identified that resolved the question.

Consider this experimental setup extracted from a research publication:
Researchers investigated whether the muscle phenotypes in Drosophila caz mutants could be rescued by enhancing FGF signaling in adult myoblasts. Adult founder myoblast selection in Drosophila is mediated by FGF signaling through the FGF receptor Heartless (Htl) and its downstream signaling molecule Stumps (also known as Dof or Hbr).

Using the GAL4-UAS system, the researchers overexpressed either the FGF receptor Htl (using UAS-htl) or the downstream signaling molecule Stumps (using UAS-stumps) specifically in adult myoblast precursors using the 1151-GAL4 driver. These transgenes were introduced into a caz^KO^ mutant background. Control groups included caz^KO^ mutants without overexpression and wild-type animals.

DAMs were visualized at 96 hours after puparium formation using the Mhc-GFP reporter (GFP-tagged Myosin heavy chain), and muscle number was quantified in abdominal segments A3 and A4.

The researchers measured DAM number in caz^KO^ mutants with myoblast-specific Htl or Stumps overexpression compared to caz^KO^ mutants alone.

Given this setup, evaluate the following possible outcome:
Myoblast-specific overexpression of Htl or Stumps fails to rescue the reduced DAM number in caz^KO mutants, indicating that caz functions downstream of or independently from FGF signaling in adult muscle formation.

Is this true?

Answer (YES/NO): NO